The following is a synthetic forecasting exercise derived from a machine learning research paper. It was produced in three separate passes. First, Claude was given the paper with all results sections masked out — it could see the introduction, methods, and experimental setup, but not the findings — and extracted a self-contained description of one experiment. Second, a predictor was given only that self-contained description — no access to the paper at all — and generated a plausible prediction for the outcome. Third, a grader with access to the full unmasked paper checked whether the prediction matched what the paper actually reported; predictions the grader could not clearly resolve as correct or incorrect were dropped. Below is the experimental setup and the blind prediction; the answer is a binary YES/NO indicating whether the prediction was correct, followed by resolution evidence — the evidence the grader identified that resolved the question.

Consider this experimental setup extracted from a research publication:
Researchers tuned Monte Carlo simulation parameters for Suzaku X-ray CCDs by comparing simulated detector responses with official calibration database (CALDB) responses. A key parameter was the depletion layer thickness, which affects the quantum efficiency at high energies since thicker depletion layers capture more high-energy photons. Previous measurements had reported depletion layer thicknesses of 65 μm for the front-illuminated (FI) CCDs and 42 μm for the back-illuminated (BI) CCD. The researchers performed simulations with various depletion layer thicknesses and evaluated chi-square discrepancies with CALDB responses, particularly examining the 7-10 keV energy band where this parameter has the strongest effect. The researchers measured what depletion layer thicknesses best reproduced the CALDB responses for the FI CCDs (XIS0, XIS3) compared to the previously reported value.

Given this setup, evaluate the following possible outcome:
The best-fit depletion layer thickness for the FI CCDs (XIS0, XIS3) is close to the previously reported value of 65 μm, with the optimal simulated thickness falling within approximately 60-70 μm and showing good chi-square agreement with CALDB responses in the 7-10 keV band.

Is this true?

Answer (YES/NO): NO